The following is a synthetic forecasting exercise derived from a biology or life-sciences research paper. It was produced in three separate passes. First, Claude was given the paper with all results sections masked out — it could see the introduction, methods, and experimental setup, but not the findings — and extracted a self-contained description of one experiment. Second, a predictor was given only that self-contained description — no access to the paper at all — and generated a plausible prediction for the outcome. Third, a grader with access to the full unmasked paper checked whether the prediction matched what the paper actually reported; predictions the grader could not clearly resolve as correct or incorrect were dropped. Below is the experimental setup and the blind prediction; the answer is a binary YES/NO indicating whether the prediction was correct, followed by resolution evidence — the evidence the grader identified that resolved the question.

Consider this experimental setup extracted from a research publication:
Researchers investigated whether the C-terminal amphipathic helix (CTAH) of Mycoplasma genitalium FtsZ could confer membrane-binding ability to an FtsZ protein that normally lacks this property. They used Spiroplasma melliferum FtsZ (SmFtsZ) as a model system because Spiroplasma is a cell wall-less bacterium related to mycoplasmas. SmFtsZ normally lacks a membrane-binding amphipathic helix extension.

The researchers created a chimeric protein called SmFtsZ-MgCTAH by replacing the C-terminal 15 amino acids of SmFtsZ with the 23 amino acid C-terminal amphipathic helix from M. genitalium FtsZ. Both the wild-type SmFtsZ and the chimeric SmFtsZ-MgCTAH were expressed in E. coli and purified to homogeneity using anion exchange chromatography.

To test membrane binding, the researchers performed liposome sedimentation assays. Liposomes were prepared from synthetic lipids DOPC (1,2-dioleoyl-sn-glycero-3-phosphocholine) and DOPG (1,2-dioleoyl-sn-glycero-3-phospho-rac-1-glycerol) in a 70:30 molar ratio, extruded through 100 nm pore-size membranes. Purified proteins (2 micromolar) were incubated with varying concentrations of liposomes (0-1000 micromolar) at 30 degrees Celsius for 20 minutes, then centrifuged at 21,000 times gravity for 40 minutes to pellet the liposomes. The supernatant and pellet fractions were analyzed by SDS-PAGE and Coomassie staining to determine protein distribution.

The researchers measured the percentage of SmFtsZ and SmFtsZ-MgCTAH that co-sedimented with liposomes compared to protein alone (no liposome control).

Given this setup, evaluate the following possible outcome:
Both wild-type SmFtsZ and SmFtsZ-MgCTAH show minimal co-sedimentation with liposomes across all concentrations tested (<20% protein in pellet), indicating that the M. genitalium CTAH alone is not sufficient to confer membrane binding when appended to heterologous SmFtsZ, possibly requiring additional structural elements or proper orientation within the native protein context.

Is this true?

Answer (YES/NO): NO